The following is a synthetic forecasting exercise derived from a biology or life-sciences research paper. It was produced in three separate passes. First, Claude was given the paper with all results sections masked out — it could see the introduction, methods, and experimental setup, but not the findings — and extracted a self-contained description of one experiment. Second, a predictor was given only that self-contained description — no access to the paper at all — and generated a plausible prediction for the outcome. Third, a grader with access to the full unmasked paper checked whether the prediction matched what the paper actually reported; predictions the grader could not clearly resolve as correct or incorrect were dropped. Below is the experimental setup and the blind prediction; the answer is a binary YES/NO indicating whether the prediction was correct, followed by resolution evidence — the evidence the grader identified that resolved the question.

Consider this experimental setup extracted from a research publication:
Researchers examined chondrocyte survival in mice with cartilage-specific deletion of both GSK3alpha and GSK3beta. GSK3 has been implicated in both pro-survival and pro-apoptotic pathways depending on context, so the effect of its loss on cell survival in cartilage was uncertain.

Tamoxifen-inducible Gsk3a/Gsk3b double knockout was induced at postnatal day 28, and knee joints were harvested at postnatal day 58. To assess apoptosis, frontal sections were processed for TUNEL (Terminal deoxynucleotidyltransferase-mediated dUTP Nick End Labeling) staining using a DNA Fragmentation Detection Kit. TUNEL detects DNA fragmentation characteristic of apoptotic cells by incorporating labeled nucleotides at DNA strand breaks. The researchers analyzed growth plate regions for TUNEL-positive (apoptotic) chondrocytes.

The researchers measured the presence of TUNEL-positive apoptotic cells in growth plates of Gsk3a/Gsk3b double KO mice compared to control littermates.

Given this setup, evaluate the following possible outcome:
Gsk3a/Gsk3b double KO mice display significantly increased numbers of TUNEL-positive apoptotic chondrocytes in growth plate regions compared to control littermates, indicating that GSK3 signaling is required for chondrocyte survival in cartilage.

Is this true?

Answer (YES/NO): YES